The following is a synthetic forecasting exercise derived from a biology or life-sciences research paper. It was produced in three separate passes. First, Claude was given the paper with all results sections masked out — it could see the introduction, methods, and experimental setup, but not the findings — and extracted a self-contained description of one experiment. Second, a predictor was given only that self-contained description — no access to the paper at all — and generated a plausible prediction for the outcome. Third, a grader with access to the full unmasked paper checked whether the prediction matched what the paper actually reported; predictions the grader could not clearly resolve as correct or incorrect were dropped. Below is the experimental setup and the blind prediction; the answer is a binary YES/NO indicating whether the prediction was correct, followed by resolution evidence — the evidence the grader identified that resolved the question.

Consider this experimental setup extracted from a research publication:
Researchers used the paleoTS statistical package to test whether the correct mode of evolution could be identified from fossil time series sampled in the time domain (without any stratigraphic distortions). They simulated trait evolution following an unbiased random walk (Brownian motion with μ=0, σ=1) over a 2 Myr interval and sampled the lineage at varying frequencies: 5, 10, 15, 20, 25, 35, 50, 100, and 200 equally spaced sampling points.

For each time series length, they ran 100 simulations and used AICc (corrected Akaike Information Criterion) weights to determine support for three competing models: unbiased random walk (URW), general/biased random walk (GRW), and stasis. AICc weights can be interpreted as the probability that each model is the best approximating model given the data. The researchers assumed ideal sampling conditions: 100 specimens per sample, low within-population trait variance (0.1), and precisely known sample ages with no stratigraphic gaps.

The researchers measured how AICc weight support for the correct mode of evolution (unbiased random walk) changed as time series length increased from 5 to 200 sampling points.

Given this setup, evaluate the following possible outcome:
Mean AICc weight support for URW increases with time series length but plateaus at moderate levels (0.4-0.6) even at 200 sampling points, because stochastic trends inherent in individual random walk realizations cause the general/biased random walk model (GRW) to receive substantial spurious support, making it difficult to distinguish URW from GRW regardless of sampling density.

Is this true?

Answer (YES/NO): NO